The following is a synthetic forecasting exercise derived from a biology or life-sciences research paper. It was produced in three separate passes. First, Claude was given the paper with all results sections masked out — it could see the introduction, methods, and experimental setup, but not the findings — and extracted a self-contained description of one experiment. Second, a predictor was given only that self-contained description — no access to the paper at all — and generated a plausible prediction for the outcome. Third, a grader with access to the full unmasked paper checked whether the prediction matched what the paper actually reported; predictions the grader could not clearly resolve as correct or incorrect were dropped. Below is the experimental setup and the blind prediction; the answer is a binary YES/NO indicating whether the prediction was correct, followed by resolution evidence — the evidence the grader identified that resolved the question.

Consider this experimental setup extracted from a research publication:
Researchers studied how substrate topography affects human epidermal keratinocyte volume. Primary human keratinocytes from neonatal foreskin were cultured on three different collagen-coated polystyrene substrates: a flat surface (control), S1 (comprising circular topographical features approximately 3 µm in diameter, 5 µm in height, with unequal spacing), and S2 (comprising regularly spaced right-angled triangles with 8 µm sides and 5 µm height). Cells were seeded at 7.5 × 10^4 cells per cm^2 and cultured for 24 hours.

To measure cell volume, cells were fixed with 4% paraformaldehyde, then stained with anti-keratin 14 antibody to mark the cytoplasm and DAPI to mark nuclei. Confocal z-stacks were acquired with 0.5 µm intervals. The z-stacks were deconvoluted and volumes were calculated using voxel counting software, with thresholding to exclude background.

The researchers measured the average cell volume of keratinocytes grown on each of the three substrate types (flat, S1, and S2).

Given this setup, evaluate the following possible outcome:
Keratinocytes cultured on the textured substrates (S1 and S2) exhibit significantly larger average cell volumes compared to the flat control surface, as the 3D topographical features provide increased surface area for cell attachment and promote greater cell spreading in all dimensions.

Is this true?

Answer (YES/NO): NO